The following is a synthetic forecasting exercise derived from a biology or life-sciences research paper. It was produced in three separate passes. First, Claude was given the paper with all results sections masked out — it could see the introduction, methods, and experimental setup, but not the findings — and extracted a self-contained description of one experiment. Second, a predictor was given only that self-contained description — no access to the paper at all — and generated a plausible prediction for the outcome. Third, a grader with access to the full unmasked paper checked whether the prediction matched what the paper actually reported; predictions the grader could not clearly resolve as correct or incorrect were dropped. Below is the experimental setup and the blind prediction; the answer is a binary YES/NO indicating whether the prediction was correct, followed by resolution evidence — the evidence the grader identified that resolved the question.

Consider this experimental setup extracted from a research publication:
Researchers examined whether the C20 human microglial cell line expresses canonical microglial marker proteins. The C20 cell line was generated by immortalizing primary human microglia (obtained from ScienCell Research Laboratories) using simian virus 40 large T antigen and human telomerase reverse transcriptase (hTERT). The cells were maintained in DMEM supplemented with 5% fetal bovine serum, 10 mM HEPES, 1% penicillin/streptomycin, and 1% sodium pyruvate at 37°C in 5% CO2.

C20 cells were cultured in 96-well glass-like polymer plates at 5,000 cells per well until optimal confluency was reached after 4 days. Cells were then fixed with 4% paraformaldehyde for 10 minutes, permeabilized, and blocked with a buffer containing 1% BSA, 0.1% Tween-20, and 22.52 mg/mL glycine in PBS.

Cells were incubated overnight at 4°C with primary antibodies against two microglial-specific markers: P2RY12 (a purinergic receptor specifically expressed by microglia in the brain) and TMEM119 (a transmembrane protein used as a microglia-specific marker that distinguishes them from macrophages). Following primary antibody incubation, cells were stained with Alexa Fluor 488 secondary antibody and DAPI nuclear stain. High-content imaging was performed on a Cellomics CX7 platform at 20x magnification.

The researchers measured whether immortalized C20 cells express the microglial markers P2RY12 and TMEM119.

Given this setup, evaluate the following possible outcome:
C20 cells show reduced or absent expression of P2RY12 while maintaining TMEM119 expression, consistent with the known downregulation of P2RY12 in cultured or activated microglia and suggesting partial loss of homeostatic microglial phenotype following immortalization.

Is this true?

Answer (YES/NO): NO